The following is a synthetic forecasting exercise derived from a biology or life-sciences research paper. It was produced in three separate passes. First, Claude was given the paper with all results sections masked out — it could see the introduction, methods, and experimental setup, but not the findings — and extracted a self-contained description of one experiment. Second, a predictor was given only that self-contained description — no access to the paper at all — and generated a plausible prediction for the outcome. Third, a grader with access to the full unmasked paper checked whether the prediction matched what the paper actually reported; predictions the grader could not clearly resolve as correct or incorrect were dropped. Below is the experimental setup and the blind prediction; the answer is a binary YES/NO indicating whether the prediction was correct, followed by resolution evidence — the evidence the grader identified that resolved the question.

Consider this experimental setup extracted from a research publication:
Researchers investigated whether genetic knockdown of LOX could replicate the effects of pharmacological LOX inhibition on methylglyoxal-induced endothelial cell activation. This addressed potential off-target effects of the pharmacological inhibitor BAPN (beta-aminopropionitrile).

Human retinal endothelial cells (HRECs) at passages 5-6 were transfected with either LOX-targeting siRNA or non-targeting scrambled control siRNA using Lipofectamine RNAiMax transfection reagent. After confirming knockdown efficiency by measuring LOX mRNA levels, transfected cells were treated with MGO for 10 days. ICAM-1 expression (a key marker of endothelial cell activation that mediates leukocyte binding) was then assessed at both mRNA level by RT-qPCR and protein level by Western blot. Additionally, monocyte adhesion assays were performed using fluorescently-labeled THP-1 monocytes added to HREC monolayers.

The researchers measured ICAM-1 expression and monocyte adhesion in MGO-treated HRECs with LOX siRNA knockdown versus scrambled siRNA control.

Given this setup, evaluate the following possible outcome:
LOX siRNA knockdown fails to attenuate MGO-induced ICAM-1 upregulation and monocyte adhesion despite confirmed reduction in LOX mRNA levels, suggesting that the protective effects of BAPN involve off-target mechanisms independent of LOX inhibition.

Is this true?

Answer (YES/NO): NO